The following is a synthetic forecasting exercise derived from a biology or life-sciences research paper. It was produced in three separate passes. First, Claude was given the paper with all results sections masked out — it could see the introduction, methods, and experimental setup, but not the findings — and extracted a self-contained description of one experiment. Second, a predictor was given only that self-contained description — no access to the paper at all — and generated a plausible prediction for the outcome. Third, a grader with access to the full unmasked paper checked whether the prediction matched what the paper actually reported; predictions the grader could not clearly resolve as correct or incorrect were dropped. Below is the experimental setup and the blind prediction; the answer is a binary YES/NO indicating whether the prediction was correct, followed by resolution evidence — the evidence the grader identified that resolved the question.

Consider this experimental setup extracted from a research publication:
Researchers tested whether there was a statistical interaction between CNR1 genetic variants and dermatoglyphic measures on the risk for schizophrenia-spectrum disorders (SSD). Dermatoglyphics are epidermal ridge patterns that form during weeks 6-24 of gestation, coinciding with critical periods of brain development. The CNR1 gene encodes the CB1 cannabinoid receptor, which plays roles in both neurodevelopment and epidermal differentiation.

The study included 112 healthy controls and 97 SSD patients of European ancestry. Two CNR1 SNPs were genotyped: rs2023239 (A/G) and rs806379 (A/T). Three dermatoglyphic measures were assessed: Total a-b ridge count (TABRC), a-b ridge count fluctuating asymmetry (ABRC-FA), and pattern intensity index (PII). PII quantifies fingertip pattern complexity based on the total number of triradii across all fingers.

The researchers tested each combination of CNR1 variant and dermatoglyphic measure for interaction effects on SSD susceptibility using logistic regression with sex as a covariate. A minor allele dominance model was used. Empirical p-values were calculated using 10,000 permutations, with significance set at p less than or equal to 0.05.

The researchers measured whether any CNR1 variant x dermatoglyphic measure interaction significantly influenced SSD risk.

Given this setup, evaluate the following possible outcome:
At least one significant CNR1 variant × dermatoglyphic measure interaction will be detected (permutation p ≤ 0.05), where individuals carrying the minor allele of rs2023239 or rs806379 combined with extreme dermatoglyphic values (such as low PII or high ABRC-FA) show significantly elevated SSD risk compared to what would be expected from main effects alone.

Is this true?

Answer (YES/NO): NO